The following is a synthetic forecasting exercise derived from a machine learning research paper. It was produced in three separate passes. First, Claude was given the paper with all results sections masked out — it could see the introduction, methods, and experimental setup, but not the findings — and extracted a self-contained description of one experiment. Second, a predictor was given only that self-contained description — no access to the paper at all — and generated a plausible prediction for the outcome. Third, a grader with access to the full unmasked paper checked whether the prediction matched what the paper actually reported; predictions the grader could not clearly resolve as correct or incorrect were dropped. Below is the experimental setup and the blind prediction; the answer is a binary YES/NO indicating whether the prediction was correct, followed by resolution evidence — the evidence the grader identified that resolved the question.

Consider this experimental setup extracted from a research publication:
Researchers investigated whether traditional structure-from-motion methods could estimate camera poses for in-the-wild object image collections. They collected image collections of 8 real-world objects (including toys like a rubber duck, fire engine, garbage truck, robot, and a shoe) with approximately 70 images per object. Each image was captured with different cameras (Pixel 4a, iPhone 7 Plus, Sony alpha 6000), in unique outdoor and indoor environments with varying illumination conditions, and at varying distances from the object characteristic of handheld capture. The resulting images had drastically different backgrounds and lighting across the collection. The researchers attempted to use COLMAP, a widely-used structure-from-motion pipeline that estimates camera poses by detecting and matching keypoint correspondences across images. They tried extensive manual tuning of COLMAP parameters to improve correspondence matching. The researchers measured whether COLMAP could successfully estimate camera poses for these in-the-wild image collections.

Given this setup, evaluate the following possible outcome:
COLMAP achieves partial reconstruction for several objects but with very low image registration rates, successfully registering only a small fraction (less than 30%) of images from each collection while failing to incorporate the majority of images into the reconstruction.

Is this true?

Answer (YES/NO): NO